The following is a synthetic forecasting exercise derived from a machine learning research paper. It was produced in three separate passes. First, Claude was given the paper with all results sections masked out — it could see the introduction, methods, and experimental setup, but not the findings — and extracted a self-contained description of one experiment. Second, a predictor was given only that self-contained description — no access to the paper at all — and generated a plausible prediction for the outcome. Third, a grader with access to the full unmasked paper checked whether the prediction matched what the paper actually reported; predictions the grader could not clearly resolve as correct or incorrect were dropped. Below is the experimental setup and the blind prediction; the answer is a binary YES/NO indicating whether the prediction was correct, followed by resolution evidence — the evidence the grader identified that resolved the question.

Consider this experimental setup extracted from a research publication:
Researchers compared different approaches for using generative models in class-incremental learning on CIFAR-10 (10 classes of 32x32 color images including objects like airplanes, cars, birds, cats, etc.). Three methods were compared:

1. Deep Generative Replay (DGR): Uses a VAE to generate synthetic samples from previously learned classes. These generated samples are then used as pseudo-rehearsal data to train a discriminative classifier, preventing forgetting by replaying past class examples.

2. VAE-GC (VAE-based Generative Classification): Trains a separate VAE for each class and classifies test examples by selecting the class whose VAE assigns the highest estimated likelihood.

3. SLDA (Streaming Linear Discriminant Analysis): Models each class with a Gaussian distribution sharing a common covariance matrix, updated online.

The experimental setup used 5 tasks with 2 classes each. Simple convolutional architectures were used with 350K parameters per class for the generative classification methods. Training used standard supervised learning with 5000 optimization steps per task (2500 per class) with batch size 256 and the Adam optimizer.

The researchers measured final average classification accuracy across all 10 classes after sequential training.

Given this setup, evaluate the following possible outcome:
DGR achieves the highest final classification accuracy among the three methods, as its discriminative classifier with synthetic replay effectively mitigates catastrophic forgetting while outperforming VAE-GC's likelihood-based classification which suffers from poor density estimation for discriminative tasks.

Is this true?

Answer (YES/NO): NO